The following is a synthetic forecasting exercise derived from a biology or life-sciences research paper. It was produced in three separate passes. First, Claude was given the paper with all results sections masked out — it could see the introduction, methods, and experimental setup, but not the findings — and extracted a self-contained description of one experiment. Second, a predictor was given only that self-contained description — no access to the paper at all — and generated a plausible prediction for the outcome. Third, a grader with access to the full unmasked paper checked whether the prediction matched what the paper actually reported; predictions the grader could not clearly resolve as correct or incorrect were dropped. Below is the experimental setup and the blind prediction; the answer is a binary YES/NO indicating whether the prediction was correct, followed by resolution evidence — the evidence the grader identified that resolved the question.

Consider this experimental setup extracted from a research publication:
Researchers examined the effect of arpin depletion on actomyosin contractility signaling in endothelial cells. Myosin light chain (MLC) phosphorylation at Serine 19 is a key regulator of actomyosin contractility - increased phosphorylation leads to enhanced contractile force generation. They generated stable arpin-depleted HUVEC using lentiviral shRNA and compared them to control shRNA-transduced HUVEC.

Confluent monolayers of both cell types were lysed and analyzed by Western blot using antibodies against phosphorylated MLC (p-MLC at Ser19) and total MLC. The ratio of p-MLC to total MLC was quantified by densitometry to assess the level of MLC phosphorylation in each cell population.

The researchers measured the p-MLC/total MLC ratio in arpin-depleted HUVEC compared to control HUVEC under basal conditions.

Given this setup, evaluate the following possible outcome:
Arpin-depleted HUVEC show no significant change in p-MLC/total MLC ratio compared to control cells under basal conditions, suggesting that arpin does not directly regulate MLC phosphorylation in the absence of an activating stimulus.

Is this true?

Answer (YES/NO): NO